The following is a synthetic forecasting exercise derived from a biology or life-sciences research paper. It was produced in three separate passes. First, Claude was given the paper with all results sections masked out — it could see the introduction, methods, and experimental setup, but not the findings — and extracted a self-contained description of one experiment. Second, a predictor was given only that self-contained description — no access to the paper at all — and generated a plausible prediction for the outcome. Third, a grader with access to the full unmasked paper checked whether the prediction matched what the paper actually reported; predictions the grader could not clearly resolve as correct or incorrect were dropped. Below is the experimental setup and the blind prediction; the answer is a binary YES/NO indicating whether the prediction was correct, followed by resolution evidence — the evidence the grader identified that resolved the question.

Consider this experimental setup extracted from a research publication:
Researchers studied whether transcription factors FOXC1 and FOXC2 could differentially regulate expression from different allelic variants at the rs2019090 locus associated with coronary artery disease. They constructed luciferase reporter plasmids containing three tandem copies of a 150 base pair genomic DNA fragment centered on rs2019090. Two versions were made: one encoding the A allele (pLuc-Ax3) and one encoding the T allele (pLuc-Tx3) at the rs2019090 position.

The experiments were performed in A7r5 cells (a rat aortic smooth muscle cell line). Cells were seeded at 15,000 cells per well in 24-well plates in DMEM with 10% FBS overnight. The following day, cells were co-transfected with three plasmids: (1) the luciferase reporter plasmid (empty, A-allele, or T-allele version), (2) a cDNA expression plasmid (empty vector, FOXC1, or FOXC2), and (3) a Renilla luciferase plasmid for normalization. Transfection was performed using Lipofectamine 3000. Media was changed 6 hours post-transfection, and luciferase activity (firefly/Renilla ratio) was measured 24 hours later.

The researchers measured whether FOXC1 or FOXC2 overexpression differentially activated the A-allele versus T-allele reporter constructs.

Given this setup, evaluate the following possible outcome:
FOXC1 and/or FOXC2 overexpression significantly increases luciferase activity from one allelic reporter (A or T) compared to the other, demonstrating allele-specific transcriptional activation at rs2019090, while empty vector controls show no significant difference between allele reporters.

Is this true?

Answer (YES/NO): YES